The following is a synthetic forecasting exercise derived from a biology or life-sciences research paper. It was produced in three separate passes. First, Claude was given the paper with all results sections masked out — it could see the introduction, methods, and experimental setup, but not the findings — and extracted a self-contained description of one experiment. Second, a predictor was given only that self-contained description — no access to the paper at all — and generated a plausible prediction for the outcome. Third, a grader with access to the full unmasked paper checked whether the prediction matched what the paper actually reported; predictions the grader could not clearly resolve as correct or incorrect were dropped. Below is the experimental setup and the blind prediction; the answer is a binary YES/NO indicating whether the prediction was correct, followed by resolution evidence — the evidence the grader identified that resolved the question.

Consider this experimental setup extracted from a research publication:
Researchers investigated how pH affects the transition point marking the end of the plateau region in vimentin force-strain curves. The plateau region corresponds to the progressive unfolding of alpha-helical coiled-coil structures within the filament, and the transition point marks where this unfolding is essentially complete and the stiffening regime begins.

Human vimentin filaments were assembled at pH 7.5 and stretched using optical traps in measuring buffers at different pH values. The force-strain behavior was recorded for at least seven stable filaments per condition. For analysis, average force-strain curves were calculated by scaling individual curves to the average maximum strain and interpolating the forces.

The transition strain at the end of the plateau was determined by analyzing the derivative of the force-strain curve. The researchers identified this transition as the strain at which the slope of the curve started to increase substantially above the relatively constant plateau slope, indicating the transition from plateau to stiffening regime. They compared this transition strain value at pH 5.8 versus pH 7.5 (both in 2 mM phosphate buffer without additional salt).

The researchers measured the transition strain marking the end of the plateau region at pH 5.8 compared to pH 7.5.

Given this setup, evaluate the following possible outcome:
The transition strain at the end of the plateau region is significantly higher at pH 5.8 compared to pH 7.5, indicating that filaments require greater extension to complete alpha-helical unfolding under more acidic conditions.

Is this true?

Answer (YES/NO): NO